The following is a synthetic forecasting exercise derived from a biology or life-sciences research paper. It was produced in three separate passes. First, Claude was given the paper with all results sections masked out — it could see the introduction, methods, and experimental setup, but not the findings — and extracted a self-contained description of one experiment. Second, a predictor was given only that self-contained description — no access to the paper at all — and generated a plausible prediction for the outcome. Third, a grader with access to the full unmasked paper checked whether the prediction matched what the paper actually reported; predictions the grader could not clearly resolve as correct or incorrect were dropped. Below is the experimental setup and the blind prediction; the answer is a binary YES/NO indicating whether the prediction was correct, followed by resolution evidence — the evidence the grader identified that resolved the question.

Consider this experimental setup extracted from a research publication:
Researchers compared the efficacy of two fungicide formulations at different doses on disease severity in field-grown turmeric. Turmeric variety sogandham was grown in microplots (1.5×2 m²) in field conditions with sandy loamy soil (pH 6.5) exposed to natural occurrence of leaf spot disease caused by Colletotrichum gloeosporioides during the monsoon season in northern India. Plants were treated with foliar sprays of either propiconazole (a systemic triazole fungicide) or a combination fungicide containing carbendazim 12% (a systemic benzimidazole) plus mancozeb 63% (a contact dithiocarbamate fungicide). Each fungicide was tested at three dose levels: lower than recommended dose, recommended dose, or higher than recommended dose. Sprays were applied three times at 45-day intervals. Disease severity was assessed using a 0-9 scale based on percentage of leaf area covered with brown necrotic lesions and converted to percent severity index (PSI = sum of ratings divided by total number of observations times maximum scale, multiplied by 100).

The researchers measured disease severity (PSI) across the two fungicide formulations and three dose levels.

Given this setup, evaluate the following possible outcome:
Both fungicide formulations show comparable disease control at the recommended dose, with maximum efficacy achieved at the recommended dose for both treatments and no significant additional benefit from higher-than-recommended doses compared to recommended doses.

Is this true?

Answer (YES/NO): NO